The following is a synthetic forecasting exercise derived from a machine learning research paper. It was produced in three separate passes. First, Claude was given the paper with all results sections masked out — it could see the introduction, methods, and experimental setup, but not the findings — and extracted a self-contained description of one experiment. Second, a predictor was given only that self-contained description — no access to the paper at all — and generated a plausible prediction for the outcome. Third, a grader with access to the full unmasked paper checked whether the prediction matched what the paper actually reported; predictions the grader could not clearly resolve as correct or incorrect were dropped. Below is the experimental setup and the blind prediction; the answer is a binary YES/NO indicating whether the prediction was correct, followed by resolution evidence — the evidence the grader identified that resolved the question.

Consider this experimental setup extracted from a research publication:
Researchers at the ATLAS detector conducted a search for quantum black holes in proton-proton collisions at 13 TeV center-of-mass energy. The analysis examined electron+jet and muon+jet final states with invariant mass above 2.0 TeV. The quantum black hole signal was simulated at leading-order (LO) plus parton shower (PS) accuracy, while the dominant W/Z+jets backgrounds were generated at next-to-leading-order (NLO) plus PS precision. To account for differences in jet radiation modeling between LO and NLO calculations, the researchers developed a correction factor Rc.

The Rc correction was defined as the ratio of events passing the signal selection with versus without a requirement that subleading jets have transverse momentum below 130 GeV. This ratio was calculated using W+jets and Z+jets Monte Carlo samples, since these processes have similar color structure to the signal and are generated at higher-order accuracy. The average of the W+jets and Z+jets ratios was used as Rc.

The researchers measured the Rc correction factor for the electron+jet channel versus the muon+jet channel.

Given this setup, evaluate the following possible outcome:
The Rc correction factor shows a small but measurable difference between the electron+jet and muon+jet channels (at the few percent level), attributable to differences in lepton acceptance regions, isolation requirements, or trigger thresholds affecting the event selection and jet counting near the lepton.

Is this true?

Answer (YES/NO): NO